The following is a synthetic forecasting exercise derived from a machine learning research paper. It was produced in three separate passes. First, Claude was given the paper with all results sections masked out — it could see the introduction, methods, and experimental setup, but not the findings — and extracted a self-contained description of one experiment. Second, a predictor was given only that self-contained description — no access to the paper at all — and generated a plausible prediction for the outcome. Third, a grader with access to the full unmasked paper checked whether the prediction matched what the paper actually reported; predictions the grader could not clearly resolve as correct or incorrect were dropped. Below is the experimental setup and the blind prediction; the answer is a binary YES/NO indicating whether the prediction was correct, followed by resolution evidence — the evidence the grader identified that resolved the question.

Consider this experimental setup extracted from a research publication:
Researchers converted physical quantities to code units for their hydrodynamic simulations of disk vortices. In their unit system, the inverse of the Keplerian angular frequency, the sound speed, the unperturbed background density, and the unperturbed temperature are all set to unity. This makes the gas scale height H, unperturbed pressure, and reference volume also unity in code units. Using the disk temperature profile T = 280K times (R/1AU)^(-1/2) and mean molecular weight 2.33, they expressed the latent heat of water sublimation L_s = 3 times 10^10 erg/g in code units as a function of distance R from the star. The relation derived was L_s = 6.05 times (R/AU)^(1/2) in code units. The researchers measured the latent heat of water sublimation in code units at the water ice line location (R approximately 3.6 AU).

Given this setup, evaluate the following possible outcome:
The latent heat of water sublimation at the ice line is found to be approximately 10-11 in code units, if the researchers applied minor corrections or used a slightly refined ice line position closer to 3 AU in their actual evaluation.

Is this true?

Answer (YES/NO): NO